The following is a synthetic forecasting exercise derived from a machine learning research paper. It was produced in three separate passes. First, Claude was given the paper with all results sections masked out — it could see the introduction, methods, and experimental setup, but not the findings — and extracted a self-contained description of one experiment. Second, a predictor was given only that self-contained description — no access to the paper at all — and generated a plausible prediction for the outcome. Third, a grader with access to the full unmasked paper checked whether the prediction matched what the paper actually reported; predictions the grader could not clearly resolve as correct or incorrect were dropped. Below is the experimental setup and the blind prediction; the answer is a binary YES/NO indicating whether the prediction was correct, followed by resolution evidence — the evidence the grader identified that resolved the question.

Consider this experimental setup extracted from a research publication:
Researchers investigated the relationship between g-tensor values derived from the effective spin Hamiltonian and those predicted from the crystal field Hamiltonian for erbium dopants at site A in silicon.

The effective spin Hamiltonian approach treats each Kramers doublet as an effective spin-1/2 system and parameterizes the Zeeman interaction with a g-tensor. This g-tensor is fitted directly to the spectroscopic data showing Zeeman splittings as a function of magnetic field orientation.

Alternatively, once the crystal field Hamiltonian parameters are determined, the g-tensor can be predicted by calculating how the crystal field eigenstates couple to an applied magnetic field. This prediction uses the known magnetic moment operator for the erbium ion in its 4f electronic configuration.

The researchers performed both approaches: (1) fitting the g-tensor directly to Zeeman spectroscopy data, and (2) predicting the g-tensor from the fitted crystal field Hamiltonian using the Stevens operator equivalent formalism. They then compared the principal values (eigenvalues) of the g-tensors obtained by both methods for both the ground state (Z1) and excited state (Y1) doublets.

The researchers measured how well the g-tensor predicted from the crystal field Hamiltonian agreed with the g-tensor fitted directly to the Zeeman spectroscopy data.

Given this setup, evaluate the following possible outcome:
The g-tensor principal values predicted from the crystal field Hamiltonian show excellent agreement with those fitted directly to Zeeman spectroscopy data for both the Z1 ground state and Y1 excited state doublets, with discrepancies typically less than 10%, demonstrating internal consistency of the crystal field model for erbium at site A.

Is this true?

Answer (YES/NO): NO